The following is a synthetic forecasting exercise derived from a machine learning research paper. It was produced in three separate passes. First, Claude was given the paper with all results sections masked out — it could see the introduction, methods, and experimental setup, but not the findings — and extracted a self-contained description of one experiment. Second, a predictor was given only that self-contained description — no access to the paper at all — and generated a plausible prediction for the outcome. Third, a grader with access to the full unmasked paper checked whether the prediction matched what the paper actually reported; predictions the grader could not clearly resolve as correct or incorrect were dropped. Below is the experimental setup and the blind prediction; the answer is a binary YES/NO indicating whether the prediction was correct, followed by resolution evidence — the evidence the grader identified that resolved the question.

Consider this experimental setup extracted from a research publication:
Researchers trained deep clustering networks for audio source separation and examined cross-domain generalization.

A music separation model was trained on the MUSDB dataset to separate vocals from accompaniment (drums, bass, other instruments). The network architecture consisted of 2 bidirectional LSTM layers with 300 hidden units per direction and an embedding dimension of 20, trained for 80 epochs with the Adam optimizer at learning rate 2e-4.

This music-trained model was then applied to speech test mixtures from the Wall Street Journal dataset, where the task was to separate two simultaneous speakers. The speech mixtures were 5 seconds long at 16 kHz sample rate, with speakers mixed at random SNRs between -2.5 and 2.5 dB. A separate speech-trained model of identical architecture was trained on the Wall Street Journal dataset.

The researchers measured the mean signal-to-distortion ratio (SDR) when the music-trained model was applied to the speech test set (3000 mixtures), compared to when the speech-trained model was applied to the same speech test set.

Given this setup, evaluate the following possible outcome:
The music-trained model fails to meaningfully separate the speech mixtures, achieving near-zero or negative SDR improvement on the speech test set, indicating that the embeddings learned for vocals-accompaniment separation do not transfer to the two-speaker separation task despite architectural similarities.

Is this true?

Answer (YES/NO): NO